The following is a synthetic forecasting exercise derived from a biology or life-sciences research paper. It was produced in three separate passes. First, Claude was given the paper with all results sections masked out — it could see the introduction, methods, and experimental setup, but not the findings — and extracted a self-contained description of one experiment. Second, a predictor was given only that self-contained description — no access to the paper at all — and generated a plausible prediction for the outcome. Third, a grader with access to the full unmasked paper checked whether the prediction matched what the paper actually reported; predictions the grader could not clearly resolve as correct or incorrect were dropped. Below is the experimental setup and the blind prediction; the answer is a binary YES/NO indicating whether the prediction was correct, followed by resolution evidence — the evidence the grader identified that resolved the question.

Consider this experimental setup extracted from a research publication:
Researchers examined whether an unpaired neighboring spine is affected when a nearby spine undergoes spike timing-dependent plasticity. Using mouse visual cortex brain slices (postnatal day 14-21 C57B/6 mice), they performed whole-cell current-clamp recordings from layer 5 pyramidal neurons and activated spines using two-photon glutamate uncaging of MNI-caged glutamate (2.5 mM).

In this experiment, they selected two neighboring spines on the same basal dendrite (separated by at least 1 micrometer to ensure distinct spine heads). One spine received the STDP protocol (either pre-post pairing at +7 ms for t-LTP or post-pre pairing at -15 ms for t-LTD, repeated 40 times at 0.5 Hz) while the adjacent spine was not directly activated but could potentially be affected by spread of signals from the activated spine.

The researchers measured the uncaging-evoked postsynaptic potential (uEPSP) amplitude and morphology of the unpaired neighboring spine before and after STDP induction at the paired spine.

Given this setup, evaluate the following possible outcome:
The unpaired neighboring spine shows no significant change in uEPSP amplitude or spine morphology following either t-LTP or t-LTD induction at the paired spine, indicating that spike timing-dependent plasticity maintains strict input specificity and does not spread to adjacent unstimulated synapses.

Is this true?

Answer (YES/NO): YES